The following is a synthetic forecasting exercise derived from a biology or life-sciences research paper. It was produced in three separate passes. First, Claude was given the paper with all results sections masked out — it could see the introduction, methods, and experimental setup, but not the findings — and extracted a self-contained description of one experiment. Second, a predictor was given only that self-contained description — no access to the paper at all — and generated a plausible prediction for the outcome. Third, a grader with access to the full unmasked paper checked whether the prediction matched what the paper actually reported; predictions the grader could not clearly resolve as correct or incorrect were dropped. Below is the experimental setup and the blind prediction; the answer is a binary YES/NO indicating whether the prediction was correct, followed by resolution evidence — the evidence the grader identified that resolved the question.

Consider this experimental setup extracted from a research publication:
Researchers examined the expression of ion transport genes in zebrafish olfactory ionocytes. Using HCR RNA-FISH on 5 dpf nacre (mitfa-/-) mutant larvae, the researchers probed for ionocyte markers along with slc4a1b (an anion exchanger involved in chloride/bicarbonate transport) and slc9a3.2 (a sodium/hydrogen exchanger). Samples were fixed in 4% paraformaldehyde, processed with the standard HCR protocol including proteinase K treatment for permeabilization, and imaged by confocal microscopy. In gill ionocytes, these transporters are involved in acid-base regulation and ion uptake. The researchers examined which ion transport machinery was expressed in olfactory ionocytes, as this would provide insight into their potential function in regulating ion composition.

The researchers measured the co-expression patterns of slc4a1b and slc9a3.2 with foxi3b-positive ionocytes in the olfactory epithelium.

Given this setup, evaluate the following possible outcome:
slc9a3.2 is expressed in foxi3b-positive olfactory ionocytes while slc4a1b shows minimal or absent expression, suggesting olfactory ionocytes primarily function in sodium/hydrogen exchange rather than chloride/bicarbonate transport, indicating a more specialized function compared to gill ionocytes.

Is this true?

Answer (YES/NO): NO